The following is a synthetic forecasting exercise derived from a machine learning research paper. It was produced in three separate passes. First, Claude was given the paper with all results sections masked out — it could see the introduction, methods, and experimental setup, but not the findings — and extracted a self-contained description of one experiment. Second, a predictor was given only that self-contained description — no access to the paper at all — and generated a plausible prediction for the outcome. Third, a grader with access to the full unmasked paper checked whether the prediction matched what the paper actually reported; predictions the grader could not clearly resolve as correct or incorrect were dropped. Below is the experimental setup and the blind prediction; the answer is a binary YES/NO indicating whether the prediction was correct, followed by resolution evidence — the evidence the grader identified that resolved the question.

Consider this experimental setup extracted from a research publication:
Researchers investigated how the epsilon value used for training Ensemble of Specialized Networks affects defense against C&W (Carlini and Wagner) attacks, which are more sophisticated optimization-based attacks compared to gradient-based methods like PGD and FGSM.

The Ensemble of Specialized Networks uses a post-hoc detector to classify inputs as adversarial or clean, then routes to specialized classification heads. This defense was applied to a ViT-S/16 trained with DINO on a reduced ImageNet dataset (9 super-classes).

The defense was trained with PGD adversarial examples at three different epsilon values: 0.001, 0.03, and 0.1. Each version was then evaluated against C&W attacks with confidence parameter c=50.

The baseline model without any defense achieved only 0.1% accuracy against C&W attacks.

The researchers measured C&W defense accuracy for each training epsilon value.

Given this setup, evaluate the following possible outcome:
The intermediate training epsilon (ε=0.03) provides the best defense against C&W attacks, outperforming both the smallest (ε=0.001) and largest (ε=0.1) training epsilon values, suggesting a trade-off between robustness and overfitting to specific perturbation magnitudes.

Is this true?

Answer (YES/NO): NO